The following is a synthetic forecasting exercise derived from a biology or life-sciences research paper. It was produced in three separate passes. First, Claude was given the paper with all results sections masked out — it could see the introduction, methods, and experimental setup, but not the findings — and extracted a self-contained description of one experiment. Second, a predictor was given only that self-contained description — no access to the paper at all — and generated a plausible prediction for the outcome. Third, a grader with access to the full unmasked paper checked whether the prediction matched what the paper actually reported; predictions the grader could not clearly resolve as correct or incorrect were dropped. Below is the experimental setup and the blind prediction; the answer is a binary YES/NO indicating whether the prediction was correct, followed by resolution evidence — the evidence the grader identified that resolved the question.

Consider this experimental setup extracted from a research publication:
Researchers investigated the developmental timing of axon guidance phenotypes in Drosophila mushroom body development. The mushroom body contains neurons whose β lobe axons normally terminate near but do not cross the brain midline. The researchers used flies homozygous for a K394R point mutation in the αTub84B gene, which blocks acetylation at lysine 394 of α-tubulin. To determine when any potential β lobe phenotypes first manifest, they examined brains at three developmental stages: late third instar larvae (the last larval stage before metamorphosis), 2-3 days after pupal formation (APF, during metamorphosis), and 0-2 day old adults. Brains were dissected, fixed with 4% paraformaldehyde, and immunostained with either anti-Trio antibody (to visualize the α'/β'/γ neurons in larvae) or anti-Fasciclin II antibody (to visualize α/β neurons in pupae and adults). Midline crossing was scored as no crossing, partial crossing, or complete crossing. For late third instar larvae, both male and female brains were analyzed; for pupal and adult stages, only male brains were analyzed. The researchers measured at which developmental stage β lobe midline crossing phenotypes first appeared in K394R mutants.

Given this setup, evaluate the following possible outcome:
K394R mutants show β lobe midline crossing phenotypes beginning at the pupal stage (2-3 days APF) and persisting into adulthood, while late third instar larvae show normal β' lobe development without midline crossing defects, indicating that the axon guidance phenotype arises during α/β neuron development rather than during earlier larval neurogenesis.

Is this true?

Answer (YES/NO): YES